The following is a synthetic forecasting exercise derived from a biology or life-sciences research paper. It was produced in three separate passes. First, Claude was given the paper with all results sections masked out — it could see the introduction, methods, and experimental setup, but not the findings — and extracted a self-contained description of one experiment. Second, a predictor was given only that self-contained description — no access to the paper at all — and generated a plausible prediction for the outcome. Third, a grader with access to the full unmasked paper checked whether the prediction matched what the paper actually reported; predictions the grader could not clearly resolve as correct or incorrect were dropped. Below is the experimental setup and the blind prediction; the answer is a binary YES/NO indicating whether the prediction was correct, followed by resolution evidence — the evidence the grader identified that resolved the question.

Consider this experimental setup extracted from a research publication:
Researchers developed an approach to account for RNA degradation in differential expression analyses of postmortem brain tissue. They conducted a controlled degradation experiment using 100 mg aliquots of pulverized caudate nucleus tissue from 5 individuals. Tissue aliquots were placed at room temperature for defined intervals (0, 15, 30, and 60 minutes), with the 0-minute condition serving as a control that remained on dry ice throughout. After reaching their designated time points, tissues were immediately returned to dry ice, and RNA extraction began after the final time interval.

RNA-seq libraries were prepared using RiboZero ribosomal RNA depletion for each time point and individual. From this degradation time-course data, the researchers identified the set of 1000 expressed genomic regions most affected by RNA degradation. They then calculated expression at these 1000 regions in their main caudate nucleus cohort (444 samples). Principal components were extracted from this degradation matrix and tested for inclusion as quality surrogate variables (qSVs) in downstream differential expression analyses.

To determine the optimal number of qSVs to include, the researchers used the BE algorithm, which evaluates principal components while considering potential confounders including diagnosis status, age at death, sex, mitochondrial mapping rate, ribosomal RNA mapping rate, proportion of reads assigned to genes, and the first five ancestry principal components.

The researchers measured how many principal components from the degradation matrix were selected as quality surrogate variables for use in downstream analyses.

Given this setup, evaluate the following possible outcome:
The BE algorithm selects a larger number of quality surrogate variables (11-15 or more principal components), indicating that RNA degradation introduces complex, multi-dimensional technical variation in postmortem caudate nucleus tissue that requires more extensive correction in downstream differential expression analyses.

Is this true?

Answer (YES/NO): YES